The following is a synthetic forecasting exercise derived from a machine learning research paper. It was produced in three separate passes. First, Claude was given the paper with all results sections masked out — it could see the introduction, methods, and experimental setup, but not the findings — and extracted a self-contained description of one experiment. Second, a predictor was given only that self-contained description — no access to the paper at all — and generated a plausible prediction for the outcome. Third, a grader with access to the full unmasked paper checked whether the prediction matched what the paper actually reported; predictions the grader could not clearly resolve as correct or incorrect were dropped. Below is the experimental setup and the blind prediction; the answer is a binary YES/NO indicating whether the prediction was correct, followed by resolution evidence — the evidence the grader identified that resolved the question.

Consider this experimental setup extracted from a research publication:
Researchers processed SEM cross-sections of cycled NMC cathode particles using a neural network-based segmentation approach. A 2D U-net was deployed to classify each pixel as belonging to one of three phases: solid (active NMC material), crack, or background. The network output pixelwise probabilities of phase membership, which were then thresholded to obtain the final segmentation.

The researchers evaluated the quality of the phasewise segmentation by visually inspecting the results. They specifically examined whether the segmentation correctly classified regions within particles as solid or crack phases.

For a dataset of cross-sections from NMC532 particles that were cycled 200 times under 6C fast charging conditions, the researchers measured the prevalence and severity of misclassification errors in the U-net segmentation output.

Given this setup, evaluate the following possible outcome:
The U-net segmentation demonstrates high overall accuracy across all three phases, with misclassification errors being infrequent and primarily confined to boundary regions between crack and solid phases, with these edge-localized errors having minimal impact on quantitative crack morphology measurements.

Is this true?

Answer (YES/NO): NO